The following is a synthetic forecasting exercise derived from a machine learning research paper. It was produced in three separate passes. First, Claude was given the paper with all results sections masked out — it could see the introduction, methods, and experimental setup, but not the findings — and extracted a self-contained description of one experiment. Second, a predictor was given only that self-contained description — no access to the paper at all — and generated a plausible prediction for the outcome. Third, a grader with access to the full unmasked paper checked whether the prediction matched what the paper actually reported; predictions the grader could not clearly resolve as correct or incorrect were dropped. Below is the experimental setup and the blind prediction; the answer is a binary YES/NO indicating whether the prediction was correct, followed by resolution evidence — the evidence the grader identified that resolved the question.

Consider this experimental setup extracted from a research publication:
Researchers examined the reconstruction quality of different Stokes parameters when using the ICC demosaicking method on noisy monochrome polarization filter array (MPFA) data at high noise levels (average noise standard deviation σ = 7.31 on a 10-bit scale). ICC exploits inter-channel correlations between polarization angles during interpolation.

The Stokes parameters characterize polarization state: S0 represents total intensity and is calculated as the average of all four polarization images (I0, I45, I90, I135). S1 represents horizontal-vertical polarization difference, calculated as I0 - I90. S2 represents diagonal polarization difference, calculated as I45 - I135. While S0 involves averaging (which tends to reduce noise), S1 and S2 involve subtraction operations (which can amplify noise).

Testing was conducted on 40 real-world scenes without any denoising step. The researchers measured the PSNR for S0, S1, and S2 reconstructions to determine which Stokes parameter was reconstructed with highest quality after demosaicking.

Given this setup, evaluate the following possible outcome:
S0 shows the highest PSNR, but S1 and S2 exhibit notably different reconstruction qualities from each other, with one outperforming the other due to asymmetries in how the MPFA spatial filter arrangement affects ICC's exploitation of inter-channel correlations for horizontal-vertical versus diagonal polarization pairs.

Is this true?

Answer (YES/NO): NO